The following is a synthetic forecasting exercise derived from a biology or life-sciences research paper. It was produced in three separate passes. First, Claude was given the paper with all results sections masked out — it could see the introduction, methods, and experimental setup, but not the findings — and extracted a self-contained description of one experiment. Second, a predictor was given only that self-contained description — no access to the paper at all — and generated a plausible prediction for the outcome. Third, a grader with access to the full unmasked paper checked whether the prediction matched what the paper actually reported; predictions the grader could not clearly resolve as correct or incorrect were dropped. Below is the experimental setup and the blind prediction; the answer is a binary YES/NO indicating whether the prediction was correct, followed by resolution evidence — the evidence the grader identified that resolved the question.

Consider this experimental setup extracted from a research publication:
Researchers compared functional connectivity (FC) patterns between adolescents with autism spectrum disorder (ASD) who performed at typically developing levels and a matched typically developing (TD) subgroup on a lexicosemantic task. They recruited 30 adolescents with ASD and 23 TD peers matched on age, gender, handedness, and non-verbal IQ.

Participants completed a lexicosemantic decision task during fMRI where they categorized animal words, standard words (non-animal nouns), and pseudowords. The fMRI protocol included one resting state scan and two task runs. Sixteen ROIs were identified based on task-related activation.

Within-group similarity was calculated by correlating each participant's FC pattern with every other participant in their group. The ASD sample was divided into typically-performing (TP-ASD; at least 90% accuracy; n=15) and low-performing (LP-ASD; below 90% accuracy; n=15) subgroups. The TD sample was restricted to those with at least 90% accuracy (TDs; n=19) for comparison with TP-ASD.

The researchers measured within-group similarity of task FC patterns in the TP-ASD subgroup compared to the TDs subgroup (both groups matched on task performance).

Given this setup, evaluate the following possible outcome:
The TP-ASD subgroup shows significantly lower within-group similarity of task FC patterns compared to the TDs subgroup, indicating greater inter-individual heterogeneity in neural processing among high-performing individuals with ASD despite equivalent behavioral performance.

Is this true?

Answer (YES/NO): YES